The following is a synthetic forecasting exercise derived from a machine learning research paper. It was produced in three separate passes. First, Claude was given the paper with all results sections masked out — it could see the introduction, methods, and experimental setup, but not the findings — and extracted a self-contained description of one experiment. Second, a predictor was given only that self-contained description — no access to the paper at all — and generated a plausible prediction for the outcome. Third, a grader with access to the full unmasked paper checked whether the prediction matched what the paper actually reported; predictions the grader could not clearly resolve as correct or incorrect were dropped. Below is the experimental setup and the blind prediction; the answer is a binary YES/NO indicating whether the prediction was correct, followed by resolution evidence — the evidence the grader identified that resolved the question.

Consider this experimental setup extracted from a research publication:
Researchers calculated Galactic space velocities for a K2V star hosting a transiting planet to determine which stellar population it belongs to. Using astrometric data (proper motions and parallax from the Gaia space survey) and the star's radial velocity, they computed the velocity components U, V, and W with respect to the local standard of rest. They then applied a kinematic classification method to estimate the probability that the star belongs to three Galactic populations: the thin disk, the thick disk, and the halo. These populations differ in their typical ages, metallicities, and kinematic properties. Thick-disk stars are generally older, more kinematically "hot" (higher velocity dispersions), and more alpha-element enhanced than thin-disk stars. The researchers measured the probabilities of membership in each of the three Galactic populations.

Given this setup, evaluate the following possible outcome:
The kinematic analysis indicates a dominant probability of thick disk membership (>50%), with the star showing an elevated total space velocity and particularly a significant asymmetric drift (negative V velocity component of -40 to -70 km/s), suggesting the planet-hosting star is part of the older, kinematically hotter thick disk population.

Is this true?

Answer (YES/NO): NO